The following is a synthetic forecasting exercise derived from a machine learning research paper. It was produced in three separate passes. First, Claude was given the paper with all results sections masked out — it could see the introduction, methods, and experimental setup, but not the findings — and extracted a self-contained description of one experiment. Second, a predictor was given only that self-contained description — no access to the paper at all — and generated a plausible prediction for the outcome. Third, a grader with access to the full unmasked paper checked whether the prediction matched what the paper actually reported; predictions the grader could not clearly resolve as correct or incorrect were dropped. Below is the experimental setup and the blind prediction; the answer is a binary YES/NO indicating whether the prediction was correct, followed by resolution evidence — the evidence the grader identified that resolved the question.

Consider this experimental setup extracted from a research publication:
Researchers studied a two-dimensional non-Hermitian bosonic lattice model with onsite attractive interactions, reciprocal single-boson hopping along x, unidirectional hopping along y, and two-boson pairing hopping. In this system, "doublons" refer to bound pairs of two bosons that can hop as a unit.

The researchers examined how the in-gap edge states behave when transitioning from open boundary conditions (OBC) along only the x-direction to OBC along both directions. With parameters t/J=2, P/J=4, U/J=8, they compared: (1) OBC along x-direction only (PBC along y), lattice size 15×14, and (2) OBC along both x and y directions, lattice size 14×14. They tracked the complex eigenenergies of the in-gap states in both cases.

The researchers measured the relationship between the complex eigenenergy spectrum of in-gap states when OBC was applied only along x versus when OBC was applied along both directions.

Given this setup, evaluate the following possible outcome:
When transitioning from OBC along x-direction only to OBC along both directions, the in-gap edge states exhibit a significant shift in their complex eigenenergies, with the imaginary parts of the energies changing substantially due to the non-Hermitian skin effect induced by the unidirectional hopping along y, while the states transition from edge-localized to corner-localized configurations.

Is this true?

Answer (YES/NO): YES